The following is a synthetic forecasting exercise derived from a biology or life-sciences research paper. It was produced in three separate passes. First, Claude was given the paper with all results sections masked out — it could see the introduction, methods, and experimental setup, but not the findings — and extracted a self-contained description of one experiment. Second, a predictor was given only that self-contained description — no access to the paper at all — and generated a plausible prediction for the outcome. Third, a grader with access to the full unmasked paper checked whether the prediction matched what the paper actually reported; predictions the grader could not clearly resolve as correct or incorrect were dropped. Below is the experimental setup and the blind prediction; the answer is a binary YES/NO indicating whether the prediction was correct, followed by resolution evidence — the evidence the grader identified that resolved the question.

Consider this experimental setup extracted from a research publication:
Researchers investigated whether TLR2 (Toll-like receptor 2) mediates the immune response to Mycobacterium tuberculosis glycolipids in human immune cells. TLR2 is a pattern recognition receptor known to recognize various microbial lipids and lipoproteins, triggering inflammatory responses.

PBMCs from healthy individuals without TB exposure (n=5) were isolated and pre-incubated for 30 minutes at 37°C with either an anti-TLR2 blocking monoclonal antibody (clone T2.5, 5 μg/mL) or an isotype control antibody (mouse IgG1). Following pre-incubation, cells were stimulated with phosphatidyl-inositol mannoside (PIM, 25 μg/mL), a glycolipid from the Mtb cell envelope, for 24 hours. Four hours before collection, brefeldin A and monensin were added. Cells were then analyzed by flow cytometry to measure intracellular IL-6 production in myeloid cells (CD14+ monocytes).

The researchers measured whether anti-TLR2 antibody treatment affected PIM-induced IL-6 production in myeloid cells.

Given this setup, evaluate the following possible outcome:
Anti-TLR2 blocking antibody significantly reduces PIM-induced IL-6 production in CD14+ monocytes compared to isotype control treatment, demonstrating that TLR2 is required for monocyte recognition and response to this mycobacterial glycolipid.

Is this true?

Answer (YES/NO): NO